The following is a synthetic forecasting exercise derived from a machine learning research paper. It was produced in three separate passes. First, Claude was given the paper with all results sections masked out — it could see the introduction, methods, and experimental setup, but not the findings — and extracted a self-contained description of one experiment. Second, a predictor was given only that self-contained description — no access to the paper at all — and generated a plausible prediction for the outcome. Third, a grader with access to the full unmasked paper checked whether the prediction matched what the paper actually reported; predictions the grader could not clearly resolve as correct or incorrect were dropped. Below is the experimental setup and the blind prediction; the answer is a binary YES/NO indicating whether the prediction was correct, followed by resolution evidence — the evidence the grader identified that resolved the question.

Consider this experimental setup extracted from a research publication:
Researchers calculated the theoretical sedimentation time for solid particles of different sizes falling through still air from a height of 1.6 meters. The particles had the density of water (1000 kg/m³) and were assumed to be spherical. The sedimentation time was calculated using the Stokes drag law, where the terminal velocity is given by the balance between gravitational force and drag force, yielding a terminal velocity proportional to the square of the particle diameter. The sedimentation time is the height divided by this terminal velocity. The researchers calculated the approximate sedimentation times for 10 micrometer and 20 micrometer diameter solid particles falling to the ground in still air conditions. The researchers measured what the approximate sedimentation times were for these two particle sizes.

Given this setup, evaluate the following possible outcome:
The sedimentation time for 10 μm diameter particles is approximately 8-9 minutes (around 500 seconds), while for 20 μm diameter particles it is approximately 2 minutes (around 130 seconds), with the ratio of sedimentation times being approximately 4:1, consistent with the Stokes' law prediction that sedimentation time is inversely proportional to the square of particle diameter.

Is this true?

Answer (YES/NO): YES